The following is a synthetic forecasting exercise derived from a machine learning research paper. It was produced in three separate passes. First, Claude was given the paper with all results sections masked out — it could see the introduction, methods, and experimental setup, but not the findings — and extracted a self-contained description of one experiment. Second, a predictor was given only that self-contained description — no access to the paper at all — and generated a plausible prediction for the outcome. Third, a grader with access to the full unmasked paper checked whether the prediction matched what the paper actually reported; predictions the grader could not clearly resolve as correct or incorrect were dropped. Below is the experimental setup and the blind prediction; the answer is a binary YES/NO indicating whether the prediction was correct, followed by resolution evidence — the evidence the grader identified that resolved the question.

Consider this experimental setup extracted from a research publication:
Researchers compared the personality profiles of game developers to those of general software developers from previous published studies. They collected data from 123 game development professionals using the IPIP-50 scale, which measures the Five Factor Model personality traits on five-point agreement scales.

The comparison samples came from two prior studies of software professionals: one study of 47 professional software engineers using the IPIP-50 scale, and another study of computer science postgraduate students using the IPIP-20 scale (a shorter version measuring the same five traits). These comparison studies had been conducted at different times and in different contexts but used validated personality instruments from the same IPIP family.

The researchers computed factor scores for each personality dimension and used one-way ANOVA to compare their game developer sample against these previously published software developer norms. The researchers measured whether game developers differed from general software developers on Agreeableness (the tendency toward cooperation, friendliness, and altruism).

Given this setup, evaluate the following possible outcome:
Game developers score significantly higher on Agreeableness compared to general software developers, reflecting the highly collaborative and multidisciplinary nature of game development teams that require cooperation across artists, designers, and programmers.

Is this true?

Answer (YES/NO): NO